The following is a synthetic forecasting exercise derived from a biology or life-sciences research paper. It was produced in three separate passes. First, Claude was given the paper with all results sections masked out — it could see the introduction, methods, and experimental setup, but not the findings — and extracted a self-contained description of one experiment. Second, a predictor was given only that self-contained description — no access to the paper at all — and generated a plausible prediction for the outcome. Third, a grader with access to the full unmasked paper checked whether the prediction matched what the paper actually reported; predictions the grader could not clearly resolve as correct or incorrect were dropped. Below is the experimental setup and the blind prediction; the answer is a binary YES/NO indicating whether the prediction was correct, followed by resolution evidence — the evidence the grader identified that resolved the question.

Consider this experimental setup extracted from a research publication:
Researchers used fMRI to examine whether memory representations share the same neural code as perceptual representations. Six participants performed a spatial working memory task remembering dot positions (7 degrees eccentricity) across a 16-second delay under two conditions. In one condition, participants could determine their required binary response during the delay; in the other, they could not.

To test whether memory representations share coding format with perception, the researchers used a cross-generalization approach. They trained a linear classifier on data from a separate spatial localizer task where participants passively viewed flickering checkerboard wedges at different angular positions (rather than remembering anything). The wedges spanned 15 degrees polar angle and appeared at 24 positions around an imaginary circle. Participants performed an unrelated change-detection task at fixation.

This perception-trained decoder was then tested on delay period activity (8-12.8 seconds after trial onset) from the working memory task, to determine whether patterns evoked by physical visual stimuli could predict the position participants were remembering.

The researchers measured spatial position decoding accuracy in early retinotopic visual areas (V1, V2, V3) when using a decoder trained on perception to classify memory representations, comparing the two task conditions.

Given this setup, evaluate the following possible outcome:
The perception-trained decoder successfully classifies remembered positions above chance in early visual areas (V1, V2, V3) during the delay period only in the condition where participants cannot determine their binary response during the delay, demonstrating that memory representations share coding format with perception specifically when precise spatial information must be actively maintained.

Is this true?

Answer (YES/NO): NO